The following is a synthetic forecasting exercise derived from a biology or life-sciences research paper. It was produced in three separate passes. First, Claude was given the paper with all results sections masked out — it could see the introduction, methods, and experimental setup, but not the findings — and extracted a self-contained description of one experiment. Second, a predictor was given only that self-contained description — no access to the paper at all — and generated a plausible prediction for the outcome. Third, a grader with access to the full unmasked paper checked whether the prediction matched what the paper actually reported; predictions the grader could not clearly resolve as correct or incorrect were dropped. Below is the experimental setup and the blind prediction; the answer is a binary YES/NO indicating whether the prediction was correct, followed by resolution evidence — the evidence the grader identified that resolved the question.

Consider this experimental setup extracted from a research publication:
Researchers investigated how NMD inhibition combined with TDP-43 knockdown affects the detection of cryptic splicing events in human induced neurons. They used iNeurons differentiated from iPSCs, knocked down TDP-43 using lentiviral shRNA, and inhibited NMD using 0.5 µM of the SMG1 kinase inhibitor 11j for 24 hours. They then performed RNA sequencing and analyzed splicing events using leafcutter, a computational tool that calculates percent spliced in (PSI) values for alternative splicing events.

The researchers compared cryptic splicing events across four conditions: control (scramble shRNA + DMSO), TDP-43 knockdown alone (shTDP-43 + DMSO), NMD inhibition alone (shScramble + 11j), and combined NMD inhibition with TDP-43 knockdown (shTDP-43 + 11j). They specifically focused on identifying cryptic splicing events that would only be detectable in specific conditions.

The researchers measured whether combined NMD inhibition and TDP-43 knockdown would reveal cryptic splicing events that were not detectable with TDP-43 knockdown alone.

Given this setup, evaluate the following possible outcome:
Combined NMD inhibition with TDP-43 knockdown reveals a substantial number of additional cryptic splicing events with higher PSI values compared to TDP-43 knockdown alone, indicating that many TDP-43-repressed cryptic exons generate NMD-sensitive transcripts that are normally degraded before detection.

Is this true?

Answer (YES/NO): YES